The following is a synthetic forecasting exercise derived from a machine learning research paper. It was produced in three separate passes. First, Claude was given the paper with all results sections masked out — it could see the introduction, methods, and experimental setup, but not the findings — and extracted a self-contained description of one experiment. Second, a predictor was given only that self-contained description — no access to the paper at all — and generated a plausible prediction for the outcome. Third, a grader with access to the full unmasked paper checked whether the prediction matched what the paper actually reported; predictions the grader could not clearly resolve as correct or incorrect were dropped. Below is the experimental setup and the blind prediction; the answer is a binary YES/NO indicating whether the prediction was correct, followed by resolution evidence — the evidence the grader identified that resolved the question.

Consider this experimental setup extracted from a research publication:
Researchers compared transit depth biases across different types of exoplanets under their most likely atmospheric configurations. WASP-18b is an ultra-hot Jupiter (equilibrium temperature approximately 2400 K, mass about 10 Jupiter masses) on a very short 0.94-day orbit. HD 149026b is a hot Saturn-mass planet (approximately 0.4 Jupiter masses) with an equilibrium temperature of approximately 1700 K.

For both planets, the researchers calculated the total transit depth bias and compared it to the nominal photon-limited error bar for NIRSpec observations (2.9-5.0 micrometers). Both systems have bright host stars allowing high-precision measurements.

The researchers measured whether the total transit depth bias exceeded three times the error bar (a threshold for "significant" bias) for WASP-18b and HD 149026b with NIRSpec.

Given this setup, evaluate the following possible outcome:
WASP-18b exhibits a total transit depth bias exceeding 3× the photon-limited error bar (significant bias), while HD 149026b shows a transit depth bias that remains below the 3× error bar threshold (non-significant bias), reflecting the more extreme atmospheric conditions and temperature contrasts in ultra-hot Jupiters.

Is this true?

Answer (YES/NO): YES